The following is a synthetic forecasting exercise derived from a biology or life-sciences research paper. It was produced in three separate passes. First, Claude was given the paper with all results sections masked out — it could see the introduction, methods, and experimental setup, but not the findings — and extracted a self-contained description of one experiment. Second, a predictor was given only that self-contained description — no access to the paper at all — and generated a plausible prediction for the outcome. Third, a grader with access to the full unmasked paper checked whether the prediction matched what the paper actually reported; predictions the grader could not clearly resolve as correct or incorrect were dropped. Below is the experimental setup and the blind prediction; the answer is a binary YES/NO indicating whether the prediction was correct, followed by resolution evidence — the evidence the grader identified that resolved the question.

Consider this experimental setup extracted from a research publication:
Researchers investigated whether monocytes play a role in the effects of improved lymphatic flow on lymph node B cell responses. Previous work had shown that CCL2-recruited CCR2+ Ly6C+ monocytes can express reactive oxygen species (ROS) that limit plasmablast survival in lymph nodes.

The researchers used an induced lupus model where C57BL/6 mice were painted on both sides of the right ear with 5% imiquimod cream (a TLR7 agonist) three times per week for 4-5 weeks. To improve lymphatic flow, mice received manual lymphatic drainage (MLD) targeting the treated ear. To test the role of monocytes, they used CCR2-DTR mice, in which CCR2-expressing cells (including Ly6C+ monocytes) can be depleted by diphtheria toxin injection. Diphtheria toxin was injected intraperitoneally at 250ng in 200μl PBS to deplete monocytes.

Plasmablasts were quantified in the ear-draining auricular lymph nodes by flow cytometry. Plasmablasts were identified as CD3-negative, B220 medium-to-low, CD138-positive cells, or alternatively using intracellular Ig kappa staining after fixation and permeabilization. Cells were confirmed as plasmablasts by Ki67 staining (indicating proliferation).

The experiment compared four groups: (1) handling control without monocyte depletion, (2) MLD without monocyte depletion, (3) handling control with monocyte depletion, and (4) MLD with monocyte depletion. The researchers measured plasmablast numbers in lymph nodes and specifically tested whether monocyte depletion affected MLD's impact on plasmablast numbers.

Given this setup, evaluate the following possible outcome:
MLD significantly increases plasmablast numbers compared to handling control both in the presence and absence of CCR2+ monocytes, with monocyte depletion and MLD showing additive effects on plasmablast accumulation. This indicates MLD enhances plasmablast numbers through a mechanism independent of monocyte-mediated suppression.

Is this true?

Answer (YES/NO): NO